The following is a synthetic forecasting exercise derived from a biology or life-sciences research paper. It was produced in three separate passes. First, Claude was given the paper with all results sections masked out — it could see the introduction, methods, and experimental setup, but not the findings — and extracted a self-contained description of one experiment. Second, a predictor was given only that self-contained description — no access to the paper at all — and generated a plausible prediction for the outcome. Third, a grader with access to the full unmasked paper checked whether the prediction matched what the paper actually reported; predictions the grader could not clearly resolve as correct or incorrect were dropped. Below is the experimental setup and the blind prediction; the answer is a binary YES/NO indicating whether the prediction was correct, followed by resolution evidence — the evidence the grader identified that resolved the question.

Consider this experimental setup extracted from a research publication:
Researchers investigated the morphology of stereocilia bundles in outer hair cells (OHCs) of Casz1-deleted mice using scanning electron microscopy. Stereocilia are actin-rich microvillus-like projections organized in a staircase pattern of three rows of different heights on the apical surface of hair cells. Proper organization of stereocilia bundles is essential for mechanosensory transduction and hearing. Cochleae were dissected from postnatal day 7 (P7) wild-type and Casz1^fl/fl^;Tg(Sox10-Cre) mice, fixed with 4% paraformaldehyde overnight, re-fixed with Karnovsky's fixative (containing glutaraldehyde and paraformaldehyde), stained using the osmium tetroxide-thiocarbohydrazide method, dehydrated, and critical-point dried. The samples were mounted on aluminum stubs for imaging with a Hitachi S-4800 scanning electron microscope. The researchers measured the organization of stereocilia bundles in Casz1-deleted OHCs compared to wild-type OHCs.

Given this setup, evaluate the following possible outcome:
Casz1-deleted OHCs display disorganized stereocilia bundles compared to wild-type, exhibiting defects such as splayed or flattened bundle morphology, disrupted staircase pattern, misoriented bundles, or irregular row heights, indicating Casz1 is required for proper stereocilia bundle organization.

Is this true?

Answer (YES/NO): YES